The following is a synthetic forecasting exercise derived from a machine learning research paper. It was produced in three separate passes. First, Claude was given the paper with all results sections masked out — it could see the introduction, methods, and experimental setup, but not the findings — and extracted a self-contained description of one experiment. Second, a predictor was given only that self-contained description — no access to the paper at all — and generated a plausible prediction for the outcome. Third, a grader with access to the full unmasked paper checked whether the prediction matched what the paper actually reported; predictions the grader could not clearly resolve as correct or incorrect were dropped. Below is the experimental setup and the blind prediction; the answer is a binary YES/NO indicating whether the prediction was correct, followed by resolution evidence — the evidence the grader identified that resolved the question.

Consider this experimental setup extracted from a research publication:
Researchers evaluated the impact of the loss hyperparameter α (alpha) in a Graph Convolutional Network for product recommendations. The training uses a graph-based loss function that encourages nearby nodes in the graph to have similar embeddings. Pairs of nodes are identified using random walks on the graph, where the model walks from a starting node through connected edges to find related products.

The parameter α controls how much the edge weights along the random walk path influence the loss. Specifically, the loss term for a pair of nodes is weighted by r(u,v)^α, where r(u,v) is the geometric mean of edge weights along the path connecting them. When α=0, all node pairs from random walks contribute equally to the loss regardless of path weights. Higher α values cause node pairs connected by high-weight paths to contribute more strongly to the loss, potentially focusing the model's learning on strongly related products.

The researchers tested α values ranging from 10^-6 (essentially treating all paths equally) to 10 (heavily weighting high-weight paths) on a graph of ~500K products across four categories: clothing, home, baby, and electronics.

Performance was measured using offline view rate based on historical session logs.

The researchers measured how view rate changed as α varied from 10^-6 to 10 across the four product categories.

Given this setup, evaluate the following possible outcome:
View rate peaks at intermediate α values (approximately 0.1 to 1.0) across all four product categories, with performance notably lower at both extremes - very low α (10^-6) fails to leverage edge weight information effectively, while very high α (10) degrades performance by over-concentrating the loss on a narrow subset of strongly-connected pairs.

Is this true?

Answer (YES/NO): NO